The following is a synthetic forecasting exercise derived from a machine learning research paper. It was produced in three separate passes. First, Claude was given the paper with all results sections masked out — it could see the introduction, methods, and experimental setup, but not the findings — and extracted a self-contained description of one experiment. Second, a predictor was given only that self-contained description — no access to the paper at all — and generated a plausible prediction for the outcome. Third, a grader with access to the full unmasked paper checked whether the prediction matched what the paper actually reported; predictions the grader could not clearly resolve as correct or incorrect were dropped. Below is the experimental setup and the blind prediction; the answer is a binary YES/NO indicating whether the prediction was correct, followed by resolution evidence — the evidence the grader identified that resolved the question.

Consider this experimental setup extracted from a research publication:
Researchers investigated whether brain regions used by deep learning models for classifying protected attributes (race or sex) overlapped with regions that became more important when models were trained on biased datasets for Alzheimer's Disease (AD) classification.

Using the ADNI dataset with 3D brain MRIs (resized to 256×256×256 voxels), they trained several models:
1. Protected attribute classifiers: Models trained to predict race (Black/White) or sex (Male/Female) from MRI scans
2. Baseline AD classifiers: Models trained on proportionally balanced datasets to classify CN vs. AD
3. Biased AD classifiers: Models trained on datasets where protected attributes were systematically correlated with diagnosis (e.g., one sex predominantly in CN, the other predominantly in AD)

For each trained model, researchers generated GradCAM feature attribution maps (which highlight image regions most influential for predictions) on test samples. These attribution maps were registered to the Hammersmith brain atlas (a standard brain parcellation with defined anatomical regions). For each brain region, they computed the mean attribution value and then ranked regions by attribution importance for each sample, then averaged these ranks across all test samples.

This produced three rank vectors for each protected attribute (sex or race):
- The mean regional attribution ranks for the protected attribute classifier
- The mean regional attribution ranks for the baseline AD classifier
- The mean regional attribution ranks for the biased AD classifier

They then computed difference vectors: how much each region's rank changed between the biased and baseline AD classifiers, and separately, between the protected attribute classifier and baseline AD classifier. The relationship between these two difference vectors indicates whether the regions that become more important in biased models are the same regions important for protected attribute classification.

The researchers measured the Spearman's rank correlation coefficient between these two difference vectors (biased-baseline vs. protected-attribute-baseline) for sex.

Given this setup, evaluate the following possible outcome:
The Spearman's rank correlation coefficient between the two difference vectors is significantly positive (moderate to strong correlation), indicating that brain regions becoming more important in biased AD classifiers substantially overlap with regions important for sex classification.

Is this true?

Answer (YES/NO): YES